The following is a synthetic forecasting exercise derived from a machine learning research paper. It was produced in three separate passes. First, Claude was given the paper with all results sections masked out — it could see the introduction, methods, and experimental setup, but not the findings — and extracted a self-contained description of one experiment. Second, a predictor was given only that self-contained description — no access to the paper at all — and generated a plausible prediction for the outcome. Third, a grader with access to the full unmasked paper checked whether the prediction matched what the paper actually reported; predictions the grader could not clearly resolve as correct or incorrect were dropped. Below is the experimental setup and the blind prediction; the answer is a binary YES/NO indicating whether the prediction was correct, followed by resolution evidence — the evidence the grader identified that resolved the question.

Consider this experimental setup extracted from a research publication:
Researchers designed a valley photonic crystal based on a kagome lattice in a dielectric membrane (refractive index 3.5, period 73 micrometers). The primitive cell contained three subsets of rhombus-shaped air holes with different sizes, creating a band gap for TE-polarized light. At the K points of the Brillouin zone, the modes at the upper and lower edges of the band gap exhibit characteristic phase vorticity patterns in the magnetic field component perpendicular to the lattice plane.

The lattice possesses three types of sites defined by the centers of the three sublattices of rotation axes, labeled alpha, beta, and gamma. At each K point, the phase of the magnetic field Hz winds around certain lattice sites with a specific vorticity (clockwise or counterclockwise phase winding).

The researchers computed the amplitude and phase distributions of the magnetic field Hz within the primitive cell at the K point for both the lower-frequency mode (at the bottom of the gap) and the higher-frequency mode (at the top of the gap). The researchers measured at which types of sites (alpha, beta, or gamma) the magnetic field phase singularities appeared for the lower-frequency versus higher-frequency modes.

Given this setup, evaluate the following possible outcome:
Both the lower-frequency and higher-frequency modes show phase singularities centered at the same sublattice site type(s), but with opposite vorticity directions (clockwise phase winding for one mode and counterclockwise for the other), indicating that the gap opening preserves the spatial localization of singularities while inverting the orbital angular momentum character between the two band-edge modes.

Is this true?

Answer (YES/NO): NO